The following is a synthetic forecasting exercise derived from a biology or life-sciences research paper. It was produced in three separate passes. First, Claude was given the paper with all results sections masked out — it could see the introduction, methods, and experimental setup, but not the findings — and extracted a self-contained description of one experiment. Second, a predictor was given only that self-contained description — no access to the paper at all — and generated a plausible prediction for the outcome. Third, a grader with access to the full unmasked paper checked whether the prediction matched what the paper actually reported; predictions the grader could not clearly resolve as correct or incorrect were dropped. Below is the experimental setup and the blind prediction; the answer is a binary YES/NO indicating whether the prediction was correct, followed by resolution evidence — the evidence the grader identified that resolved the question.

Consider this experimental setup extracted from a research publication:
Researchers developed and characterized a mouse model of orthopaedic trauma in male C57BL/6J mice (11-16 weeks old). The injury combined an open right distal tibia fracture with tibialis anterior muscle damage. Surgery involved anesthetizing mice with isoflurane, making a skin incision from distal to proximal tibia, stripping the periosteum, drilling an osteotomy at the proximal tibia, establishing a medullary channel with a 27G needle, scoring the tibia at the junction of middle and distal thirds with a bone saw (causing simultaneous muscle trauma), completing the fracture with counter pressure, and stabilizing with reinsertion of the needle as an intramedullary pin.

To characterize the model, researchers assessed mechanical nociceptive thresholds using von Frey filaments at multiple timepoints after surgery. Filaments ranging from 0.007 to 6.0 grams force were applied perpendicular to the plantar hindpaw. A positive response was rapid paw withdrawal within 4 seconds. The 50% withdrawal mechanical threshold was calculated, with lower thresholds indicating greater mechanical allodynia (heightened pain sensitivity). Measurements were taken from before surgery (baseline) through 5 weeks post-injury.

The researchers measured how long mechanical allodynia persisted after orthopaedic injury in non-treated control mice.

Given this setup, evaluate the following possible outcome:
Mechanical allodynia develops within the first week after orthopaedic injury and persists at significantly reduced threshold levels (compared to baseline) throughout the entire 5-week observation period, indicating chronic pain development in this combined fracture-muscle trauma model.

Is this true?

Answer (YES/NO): YES